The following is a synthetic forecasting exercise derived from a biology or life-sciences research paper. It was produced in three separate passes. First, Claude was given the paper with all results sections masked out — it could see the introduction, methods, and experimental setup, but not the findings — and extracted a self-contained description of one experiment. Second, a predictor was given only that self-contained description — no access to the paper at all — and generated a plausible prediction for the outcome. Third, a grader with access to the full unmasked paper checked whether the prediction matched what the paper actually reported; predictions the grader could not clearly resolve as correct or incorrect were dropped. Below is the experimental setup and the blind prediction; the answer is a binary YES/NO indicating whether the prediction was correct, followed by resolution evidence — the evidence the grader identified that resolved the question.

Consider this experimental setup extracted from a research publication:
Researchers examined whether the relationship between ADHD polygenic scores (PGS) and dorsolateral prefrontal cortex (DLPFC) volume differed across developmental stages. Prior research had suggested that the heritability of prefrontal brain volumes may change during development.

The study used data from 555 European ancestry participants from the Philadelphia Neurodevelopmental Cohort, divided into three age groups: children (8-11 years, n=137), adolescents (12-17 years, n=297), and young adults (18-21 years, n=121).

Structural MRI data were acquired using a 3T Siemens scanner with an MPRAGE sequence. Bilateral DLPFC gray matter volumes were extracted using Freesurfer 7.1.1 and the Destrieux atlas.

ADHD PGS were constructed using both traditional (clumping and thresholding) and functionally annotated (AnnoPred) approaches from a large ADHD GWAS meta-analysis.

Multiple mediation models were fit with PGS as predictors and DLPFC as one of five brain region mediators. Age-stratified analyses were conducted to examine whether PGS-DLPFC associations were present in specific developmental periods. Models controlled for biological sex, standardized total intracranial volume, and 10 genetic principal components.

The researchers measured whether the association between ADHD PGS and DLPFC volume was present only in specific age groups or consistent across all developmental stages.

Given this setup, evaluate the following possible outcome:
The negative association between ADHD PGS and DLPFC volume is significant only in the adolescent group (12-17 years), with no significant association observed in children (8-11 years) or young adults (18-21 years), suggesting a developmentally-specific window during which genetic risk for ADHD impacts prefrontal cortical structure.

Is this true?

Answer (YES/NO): YES